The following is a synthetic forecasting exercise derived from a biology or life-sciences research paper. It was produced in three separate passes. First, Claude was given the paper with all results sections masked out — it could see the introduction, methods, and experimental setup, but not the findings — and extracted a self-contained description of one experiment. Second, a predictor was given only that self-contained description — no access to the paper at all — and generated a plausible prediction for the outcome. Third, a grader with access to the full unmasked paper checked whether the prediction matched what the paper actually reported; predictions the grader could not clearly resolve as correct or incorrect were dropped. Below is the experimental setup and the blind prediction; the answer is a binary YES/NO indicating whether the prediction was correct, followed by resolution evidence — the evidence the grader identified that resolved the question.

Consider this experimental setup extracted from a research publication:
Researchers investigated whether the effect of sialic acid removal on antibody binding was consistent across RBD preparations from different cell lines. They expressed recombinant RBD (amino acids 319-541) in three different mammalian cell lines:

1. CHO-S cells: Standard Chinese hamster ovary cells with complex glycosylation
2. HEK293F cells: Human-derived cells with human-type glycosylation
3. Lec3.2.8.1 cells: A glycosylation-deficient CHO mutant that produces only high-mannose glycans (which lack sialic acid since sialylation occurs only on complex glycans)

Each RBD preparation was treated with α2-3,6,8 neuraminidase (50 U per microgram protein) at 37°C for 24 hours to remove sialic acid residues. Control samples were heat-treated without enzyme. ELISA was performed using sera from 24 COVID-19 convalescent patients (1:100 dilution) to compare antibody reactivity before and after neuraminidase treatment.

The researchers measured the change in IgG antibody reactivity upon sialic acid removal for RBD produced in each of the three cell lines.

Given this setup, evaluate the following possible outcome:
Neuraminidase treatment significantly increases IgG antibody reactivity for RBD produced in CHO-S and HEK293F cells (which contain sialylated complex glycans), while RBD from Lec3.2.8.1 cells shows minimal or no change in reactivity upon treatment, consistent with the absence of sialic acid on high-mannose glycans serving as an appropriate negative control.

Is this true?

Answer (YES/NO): YES